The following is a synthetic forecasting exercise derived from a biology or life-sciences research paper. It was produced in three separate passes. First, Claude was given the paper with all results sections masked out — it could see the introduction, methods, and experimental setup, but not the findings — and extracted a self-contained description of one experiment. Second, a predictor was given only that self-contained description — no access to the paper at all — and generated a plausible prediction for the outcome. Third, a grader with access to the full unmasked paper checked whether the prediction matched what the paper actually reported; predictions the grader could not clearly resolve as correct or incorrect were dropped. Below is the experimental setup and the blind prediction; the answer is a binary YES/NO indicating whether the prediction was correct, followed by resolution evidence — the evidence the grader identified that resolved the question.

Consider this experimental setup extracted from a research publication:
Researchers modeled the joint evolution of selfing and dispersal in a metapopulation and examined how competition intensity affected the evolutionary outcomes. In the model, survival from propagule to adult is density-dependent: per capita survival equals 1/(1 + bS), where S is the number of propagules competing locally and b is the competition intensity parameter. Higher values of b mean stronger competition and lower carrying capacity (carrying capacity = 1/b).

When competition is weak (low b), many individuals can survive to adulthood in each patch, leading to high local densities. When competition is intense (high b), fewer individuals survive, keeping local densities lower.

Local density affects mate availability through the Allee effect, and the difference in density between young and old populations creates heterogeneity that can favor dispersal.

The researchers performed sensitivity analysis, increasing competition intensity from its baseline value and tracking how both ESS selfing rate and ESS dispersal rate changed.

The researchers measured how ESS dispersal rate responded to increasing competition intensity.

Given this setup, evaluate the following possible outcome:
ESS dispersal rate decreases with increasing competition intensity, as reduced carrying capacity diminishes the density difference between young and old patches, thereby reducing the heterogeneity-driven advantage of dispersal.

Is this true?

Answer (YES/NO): NO